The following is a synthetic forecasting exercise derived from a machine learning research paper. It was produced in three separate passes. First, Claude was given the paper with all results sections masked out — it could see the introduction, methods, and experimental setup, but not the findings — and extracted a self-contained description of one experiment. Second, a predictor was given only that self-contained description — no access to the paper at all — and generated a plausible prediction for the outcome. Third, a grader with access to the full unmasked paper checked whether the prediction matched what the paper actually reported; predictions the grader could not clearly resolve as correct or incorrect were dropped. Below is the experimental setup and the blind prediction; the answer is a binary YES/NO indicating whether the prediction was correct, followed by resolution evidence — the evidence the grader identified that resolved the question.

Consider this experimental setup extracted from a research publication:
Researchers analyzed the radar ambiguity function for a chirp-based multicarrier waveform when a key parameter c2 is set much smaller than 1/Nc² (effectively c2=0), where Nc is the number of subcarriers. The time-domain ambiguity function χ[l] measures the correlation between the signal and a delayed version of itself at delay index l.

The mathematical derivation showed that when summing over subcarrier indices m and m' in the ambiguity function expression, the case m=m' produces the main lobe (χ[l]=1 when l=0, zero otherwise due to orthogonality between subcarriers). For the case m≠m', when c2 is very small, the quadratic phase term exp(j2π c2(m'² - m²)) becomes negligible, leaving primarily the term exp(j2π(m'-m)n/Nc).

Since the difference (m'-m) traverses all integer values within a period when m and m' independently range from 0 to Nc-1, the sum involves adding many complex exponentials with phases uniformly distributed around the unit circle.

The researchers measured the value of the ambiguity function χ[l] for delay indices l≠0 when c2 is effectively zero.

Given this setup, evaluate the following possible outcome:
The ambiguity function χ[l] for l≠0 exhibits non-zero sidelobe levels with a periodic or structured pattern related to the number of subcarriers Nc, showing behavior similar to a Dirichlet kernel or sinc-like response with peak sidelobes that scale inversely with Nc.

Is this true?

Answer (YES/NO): NO